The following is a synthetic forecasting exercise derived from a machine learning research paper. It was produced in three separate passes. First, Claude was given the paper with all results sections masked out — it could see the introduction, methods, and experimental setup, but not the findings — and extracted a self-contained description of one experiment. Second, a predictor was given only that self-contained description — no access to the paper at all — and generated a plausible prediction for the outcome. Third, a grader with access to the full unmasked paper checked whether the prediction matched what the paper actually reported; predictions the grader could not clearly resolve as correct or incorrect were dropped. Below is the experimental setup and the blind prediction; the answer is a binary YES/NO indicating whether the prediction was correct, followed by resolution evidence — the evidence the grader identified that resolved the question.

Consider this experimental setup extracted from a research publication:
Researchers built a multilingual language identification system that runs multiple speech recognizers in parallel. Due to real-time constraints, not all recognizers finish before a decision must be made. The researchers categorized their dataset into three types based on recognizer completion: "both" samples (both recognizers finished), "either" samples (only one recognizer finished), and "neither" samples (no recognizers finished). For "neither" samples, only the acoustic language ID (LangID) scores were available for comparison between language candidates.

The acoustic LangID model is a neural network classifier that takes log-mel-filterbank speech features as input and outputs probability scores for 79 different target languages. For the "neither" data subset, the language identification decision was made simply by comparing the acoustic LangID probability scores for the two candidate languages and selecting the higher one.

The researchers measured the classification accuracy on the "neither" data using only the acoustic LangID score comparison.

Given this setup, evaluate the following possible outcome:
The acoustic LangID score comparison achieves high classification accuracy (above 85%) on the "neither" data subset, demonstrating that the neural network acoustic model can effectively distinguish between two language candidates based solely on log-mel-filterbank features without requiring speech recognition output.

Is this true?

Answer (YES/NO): YES